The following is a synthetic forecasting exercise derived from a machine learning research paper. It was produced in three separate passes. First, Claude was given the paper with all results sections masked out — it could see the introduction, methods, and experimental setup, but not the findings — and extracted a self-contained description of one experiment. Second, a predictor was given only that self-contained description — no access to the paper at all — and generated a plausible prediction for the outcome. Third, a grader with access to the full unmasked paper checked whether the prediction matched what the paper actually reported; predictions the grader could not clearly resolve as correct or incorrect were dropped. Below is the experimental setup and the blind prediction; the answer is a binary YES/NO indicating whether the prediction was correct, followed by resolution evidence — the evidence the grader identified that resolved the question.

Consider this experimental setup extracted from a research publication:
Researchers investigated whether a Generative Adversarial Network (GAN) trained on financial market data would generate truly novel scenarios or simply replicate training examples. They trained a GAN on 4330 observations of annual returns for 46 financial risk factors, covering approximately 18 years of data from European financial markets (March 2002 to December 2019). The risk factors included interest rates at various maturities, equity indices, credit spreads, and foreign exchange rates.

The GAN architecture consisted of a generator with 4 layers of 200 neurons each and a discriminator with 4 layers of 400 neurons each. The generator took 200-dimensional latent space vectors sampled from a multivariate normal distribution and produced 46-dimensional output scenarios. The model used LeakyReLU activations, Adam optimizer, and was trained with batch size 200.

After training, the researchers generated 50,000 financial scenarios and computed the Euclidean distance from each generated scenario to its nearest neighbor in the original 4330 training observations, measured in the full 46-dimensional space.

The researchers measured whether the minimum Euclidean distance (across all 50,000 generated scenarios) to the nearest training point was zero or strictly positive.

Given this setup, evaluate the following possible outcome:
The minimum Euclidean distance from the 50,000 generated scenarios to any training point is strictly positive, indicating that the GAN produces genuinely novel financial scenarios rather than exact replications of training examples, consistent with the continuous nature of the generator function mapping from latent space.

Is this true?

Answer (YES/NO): YES